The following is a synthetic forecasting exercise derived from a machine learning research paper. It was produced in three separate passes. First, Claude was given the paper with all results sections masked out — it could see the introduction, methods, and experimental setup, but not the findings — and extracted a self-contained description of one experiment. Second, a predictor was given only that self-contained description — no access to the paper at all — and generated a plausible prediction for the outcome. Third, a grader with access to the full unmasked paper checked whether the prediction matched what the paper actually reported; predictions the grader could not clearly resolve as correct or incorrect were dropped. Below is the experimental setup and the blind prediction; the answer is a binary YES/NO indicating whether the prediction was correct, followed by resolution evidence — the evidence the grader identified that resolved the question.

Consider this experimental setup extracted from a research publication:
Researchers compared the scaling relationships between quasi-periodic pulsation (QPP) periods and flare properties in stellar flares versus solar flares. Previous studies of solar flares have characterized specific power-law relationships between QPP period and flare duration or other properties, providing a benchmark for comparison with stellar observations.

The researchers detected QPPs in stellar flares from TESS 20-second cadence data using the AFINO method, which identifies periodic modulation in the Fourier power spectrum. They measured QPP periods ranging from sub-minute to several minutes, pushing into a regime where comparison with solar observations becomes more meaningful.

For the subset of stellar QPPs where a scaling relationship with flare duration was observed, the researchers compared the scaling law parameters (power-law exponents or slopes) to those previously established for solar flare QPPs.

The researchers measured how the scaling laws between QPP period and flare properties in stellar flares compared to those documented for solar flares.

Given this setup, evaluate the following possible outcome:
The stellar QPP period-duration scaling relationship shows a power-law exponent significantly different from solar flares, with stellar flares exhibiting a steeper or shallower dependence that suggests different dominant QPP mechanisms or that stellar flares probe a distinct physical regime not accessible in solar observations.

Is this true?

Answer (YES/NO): NO